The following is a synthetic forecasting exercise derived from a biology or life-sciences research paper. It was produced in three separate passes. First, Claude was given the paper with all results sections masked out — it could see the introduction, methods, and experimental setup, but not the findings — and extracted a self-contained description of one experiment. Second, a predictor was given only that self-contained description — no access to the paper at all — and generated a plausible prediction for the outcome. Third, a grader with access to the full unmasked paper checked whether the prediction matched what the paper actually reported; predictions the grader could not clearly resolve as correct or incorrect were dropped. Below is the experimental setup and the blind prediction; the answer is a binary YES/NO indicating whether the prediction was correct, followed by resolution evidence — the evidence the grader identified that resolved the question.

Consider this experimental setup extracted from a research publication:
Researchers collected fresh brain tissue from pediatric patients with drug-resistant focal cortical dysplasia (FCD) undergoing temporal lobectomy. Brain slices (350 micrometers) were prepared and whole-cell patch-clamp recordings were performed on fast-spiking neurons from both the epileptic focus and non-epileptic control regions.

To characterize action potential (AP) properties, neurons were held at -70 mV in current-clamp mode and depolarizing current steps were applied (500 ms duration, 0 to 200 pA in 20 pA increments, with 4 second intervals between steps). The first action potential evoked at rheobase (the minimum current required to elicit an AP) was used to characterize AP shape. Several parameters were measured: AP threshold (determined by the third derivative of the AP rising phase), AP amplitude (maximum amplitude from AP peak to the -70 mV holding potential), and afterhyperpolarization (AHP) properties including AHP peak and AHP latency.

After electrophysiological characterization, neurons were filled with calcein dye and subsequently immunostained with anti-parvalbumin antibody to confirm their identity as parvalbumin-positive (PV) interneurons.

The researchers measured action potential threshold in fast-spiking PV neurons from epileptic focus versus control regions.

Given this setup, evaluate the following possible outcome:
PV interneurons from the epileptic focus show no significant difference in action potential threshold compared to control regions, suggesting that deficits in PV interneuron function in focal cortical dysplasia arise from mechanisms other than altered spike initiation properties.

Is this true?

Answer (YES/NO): YES